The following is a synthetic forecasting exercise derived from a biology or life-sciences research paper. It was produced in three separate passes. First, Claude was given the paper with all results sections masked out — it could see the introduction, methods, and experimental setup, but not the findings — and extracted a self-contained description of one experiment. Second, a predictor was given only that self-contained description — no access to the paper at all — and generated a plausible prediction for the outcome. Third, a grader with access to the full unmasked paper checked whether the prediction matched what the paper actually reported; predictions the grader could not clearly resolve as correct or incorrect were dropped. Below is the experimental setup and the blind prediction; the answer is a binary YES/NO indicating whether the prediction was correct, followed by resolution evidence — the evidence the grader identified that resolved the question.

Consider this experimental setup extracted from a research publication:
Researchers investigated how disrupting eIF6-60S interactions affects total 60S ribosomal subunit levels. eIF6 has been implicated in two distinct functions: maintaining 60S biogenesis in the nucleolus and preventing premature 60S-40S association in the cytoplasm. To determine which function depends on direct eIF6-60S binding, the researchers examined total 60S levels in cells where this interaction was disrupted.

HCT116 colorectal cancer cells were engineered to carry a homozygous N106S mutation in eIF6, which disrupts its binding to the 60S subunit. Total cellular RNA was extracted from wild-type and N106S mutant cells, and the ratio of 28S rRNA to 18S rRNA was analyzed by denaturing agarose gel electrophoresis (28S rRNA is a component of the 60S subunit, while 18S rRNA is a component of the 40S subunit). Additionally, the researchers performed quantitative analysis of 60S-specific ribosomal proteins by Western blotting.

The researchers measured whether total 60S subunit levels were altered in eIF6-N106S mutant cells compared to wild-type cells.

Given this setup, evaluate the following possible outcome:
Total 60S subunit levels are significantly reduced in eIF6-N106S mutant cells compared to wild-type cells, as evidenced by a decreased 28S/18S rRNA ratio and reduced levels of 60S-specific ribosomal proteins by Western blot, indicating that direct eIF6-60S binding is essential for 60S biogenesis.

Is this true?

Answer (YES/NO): NO